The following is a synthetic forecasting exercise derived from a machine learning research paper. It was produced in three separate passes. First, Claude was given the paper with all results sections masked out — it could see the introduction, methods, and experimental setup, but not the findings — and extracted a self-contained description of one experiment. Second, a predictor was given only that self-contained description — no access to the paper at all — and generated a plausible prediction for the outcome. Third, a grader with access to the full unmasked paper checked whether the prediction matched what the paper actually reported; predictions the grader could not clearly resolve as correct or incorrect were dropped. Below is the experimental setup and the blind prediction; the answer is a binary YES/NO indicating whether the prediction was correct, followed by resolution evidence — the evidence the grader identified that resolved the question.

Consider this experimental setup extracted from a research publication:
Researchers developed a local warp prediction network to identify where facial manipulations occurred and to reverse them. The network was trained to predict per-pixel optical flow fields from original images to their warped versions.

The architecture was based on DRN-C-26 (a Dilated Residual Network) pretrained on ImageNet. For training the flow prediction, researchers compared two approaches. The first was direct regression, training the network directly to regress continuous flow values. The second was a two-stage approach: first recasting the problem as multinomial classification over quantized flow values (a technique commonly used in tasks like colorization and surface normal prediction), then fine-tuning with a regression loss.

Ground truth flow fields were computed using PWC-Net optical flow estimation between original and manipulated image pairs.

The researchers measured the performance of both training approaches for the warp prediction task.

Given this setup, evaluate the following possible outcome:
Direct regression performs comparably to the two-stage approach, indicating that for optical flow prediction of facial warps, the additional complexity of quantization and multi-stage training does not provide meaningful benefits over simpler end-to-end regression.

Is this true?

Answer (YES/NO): NO